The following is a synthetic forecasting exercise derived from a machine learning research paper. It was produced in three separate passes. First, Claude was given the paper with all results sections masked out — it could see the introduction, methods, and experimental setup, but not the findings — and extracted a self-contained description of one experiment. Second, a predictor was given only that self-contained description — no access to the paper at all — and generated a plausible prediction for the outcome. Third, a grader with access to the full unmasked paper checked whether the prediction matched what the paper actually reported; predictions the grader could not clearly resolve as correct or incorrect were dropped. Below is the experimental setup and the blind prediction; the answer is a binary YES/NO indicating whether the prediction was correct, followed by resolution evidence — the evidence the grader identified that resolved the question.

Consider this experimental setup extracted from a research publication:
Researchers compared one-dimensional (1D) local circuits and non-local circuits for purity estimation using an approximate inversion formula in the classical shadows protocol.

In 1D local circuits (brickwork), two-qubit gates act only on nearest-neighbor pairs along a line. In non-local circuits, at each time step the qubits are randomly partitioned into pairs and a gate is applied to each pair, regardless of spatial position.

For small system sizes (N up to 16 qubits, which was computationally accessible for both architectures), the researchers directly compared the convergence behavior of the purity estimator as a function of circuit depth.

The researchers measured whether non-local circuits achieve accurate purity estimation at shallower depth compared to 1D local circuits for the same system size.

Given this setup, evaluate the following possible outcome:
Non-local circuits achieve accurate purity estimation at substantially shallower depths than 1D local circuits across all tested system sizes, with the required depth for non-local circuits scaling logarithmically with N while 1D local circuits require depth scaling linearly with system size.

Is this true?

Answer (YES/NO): NO